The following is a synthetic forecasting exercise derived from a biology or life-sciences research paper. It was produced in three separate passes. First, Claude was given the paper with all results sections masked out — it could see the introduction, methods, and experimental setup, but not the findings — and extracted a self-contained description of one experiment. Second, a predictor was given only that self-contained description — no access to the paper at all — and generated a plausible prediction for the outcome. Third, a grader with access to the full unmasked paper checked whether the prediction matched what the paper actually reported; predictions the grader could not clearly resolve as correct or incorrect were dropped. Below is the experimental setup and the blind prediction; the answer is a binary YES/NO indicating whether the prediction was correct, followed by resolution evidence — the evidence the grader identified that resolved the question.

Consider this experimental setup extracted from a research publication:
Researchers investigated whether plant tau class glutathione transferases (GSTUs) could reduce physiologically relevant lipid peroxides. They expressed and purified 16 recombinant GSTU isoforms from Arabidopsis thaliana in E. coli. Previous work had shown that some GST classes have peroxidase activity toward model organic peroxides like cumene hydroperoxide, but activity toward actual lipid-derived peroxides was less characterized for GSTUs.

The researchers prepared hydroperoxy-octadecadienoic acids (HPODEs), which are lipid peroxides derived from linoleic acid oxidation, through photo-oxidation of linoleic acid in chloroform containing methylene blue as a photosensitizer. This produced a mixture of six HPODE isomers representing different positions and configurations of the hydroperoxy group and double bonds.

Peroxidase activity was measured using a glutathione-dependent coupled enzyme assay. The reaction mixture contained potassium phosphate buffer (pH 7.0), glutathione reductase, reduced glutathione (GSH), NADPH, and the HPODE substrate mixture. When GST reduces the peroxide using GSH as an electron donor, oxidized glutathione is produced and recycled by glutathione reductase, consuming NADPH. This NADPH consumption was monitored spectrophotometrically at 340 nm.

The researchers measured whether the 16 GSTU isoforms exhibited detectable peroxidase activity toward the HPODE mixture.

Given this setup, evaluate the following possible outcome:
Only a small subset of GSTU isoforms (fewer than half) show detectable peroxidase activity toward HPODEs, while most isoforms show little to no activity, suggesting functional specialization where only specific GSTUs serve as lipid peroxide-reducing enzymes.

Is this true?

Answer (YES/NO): NO